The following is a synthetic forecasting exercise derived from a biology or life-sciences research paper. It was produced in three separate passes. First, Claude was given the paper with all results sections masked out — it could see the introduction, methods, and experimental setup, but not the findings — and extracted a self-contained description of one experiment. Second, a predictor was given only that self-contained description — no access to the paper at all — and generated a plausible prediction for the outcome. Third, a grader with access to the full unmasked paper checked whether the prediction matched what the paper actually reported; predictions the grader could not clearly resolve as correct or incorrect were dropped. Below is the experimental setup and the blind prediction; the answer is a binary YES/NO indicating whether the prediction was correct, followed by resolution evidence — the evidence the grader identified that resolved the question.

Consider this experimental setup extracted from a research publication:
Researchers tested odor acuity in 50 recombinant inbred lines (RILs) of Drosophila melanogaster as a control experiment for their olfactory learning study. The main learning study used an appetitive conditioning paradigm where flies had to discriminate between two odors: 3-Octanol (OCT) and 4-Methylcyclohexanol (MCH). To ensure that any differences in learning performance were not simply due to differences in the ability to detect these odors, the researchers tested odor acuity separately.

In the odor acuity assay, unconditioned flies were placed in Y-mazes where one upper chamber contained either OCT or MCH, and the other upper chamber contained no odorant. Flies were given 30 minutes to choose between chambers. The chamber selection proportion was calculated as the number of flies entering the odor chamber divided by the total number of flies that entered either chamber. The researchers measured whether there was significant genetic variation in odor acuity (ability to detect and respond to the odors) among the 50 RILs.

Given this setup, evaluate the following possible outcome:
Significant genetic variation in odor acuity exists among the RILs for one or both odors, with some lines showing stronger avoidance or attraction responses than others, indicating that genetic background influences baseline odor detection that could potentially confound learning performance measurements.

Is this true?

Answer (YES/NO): NO